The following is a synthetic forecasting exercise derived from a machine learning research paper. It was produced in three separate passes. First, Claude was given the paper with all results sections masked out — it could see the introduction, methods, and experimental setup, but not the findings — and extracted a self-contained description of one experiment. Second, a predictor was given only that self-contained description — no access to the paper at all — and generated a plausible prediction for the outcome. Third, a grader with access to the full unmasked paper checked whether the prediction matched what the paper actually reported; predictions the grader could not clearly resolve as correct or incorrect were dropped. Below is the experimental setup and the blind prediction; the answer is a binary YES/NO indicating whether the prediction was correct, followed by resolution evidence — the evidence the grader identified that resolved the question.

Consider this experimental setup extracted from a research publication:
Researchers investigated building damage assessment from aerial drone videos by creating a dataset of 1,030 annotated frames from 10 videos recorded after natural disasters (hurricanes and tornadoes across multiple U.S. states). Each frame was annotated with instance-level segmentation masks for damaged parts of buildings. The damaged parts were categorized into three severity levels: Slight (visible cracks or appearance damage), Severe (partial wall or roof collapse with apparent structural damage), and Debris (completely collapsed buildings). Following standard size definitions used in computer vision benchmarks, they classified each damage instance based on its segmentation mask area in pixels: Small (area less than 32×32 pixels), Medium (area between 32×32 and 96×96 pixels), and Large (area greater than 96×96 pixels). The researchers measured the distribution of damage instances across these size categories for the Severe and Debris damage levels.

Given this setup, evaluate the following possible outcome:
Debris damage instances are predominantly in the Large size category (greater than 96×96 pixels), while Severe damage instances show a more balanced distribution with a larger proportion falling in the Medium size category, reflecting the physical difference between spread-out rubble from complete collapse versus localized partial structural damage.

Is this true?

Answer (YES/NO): NO